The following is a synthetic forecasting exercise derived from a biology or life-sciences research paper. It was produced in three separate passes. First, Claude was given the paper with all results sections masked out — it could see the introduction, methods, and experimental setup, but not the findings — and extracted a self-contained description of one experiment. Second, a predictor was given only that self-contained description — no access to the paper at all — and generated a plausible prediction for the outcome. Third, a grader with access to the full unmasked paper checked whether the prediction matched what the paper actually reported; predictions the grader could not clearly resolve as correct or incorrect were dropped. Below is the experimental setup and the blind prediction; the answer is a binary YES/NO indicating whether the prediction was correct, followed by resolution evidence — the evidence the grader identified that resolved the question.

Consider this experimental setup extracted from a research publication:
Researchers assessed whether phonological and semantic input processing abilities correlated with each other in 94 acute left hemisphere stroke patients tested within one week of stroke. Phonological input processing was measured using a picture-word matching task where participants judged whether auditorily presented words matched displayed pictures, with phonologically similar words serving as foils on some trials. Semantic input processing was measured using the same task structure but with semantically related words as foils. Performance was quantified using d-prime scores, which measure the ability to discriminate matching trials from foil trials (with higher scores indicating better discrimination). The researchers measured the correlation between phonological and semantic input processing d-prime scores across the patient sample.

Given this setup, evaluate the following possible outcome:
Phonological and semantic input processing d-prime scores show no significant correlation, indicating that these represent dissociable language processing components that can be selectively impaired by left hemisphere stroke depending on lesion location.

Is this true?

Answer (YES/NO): NO